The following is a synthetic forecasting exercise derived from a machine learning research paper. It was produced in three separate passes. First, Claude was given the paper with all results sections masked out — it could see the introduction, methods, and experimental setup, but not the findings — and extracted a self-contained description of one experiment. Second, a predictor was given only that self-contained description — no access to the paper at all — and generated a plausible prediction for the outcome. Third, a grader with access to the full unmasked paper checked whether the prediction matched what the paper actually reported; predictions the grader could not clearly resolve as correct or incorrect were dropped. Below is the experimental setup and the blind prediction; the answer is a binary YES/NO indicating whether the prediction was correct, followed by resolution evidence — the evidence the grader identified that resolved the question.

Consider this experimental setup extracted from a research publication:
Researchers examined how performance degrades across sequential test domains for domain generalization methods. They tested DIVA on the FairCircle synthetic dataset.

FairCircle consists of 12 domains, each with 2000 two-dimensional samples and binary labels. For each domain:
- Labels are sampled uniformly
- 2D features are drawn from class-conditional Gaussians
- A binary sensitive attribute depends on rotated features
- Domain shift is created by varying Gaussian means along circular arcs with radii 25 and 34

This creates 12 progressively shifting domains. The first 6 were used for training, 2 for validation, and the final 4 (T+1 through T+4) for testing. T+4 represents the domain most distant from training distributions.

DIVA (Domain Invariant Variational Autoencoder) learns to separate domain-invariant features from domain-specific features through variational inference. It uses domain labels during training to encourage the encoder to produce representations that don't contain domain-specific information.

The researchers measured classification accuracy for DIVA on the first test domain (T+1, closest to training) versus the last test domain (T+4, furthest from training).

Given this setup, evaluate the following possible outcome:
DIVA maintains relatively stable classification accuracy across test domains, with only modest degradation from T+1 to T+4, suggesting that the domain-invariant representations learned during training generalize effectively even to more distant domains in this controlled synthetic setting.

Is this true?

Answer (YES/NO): NO